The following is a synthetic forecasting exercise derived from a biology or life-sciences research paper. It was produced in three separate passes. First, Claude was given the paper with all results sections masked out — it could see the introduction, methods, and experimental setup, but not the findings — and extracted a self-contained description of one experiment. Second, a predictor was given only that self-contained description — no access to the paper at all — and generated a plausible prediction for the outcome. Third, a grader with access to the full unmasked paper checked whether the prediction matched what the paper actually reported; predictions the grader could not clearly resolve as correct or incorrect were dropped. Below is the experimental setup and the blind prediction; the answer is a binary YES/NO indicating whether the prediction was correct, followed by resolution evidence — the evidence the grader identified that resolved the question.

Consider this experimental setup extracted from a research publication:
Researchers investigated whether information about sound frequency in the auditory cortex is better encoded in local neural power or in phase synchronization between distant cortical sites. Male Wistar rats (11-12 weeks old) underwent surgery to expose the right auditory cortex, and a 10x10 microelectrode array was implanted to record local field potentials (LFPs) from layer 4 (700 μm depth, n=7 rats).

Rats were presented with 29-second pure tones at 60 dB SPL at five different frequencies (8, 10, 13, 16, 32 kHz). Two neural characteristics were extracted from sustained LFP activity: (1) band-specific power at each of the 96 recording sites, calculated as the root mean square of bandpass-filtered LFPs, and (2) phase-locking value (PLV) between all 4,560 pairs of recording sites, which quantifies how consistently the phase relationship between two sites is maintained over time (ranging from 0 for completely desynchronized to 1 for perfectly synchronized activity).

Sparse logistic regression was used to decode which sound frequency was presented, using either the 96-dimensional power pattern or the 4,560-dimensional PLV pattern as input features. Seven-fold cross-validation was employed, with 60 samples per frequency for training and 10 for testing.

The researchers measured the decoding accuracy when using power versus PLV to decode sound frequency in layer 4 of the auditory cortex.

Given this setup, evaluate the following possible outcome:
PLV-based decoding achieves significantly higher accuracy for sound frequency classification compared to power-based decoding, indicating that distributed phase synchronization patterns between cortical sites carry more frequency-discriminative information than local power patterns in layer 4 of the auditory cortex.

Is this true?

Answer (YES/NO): NO